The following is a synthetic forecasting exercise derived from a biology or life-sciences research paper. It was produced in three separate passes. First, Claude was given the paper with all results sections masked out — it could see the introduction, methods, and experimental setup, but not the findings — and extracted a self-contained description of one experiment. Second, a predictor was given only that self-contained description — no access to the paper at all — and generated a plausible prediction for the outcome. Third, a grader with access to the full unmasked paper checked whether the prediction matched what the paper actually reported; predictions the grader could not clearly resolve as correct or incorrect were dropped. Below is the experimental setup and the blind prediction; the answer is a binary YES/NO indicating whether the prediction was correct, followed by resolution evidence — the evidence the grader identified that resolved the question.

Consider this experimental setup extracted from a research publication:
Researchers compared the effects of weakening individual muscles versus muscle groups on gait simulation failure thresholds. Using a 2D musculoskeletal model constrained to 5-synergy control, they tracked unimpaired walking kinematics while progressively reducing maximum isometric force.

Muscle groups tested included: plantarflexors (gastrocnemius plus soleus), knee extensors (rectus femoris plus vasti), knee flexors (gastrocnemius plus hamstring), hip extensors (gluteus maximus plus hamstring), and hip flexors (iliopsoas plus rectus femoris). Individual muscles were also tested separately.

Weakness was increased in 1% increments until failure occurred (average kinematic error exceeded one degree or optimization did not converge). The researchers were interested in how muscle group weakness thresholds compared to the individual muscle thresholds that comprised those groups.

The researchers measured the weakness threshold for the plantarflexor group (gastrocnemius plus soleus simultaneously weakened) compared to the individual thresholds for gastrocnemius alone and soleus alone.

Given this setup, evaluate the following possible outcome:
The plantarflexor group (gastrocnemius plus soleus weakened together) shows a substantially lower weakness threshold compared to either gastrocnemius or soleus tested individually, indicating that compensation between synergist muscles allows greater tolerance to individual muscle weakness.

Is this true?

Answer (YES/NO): NO